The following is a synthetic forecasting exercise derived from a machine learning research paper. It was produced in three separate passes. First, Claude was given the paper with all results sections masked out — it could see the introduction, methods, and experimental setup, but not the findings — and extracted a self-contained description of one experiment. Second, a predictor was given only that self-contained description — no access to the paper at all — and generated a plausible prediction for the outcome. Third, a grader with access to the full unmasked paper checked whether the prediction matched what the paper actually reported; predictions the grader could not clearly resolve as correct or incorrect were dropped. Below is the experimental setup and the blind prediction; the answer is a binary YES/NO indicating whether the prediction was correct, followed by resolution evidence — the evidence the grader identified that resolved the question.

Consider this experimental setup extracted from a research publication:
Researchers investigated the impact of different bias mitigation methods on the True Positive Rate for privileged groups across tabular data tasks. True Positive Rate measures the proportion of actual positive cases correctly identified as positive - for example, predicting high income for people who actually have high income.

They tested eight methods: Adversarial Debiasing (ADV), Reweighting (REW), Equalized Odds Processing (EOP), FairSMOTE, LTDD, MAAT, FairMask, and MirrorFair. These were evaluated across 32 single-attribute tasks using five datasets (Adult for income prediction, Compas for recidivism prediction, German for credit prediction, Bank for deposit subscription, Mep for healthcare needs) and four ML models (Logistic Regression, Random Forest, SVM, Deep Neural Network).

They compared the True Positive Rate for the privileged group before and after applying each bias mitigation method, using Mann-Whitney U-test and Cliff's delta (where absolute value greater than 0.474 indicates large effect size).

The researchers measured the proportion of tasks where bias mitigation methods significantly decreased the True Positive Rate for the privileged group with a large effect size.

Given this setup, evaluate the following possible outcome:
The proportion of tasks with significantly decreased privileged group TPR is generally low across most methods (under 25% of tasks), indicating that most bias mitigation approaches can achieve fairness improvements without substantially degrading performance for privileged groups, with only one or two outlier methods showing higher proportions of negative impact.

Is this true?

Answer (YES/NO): NO